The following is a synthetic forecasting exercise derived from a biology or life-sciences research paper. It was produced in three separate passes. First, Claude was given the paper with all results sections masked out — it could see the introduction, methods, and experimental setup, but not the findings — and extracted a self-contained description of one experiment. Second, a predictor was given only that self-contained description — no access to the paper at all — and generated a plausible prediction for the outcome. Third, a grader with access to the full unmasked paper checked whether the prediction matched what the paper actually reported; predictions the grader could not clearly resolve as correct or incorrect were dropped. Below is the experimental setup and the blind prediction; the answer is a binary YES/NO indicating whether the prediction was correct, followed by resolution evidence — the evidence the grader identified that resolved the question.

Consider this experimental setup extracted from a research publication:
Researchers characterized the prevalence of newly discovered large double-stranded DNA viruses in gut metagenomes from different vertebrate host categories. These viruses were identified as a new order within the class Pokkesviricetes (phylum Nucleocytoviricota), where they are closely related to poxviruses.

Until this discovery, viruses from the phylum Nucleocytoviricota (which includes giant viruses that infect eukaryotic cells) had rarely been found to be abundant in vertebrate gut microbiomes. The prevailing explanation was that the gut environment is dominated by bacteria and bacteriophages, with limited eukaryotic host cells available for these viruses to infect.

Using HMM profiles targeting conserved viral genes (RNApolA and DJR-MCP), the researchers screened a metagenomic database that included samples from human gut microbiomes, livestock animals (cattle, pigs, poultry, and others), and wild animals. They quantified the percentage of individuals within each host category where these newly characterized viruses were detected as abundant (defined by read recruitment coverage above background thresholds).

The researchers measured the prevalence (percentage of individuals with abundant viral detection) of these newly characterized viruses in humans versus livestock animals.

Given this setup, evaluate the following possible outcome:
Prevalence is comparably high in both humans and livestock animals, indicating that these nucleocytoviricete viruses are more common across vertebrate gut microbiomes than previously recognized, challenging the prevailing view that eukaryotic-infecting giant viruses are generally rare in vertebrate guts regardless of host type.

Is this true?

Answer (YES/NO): NO